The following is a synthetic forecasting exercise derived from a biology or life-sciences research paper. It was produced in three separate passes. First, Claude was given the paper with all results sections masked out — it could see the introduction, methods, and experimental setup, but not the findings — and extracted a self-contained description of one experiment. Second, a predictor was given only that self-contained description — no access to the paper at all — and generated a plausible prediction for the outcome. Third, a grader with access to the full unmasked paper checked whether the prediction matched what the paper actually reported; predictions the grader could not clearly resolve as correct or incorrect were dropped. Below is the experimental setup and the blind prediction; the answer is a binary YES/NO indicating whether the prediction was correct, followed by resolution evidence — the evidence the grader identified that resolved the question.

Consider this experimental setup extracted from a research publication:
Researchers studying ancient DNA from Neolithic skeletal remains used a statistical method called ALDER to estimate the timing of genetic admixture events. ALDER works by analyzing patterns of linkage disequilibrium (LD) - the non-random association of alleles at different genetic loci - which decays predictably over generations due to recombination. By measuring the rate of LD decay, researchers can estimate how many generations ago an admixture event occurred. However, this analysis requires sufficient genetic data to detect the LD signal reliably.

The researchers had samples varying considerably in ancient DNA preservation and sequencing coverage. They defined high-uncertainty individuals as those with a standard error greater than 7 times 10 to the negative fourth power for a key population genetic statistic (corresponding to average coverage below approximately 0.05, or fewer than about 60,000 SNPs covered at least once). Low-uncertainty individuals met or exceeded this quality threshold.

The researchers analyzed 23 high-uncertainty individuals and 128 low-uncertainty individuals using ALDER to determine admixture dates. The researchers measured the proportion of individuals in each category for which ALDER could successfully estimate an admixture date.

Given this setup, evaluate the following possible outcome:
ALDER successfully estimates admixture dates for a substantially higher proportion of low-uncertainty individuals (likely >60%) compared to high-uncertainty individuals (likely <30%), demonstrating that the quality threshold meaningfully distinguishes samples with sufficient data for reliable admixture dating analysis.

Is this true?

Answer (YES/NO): YES